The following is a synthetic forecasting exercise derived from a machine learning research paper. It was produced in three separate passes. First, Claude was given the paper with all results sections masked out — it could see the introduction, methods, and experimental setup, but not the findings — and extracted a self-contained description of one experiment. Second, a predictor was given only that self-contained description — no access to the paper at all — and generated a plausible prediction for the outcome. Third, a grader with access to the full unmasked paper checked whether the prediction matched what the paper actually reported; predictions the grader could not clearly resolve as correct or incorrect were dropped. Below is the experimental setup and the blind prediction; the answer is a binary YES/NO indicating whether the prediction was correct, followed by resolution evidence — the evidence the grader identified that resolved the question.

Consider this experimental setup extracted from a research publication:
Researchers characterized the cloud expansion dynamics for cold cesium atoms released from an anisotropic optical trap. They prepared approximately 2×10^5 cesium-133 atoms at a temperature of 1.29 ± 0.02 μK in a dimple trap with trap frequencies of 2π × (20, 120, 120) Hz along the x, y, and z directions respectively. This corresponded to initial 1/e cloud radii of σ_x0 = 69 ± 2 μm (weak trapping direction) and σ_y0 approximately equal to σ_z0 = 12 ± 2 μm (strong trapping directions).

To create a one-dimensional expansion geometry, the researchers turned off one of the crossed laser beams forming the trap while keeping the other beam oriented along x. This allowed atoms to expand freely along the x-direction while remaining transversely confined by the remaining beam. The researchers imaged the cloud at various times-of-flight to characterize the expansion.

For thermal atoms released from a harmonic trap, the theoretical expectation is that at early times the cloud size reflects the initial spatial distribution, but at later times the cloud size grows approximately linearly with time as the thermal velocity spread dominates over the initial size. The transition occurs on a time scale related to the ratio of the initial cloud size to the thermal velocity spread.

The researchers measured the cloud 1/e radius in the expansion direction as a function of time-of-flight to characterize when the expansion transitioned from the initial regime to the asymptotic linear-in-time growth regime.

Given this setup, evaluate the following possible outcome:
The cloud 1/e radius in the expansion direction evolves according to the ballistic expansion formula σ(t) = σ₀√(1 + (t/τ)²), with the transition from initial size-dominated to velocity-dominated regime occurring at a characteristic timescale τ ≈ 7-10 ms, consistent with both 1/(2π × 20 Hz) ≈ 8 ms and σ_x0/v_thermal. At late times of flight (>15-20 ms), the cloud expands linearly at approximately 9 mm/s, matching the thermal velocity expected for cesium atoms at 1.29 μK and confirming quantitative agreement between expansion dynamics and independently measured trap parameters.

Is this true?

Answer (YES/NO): YES